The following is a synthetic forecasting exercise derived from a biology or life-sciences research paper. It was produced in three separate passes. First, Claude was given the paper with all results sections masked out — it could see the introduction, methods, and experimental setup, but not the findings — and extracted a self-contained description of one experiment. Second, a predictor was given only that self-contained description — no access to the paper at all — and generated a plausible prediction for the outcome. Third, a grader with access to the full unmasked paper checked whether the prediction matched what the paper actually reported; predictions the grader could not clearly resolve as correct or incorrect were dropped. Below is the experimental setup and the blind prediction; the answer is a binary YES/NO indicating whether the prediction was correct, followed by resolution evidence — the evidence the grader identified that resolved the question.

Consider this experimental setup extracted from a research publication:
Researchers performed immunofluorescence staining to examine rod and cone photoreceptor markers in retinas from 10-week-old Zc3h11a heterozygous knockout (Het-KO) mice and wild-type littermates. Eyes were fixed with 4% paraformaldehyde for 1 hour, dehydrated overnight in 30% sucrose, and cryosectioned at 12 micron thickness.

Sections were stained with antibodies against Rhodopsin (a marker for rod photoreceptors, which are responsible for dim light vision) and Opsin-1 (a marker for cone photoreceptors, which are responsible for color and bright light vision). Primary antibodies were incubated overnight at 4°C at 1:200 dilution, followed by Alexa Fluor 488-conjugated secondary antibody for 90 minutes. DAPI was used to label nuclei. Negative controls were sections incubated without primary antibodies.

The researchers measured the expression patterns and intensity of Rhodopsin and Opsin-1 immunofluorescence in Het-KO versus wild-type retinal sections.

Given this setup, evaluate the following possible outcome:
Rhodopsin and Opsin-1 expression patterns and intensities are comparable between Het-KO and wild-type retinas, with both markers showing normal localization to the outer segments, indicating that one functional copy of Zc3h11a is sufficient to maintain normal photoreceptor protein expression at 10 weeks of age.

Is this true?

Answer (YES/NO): YES